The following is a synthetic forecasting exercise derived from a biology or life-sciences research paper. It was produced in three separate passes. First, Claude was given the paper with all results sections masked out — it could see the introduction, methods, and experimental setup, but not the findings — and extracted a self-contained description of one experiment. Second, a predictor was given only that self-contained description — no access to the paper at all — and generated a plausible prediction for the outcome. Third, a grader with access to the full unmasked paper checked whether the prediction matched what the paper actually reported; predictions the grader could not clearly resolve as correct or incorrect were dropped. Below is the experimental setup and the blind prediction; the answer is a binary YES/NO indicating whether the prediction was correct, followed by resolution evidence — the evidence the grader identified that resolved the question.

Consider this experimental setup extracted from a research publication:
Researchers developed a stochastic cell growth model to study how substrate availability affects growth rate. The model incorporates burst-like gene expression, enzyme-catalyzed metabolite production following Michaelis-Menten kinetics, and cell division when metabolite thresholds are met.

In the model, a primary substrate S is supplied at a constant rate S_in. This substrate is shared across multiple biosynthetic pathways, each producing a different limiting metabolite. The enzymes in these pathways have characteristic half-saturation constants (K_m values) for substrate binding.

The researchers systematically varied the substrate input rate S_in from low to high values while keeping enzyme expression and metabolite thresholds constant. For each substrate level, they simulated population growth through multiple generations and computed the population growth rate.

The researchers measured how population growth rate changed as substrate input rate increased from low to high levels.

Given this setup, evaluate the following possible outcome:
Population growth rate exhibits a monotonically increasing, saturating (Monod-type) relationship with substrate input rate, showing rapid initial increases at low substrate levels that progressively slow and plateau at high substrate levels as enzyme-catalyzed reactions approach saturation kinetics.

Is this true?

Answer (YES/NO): YES